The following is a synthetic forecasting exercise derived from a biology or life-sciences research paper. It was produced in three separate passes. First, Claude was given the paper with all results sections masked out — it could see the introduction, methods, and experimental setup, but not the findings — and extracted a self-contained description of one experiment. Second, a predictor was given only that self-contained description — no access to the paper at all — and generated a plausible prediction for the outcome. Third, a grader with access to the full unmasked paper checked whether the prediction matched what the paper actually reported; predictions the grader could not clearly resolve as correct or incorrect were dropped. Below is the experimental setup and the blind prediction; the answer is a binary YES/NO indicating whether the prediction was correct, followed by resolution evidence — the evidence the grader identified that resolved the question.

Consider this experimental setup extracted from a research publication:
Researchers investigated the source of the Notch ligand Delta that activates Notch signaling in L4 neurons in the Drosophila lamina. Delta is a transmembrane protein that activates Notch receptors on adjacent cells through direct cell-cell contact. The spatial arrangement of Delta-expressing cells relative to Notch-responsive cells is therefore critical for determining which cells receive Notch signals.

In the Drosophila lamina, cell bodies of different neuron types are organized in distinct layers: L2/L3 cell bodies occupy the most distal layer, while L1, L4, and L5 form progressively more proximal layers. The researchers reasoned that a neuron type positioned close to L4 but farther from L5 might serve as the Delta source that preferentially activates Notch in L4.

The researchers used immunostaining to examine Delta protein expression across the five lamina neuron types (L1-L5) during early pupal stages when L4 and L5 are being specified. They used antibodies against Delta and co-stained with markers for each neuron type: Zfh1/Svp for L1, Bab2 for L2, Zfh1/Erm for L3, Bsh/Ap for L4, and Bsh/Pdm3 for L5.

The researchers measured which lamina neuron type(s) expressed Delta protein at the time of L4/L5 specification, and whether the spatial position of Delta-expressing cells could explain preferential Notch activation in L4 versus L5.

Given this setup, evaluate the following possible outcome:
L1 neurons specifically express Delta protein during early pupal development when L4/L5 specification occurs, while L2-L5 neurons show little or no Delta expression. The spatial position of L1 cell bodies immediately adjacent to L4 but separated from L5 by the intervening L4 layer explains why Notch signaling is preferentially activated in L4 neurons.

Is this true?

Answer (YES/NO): YES